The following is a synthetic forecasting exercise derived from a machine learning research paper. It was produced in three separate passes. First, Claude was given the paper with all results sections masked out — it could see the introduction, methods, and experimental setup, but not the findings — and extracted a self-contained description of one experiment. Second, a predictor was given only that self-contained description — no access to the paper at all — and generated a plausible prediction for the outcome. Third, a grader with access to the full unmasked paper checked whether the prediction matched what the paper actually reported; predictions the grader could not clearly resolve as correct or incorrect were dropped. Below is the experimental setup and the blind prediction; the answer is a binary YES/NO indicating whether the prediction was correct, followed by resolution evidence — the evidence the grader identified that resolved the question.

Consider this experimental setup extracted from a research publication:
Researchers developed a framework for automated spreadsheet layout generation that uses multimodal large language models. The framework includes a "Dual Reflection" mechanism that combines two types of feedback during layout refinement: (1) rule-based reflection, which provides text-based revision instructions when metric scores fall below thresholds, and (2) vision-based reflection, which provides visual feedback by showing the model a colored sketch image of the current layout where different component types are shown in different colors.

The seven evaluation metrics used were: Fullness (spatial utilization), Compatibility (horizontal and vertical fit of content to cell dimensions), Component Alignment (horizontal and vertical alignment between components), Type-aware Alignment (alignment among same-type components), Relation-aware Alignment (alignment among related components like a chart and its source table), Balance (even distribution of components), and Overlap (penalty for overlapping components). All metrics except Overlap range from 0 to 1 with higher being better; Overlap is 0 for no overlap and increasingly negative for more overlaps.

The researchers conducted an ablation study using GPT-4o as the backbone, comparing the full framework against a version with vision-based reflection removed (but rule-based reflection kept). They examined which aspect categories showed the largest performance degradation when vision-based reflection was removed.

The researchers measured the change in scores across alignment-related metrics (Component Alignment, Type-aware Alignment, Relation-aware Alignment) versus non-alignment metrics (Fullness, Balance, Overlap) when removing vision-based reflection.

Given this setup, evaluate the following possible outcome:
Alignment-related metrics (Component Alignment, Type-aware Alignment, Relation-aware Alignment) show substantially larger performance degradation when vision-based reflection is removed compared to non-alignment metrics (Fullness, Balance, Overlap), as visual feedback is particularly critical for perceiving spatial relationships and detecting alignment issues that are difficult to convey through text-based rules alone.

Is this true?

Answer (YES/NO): NO